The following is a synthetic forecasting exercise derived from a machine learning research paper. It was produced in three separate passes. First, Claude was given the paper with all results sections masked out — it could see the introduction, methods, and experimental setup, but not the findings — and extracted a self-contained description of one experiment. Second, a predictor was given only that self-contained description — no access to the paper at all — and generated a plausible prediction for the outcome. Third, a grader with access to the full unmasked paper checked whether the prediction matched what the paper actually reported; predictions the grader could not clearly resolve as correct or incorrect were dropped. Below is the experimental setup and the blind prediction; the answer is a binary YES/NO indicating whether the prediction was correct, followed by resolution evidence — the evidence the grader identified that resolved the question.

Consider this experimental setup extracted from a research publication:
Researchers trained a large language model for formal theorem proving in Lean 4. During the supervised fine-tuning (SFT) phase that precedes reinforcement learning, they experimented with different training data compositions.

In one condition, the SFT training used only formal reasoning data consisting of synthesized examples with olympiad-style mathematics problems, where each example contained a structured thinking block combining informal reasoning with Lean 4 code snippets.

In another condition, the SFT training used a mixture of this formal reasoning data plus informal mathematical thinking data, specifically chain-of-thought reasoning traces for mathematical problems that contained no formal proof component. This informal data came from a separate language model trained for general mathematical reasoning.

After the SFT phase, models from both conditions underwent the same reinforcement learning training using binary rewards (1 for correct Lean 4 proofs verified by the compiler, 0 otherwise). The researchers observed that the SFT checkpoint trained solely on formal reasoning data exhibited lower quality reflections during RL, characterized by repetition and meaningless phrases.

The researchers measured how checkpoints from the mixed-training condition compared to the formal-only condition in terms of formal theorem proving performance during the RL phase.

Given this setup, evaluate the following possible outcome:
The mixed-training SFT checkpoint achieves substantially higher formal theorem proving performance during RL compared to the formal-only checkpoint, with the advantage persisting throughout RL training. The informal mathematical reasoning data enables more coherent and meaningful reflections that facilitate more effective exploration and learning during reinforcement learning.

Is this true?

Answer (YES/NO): YES